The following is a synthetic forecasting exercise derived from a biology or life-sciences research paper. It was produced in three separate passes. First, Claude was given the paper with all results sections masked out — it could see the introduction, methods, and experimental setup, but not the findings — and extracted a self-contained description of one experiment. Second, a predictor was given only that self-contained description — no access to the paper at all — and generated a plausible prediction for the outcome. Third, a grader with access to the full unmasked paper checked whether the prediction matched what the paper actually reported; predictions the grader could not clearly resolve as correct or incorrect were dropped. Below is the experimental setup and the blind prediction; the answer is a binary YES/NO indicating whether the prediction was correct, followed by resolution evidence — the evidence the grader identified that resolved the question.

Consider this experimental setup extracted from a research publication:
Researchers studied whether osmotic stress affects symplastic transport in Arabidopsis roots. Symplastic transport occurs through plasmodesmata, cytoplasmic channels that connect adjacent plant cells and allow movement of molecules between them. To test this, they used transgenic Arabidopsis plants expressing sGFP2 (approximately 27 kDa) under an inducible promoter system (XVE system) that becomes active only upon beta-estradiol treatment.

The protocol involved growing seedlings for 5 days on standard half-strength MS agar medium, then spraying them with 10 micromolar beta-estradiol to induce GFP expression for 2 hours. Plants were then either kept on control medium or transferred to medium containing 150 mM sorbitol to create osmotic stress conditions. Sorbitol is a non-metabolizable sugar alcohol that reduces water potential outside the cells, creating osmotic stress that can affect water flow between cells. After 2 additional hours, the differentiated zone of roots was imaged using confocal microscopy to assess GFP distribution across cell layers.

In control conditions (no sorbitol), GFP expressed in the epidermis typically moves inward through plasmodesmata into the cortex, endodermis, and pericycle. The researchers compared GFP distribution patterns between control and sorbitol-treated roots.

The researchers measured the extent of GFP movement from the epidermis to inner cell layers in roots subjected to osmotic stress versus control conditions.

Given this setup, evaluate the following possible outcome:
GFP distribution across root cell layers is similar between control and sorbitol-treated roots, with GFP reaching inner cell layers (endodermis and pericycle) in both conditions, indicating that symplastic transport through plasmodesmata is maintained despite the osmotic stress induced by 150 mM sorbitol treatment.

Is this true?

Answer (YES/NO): NO